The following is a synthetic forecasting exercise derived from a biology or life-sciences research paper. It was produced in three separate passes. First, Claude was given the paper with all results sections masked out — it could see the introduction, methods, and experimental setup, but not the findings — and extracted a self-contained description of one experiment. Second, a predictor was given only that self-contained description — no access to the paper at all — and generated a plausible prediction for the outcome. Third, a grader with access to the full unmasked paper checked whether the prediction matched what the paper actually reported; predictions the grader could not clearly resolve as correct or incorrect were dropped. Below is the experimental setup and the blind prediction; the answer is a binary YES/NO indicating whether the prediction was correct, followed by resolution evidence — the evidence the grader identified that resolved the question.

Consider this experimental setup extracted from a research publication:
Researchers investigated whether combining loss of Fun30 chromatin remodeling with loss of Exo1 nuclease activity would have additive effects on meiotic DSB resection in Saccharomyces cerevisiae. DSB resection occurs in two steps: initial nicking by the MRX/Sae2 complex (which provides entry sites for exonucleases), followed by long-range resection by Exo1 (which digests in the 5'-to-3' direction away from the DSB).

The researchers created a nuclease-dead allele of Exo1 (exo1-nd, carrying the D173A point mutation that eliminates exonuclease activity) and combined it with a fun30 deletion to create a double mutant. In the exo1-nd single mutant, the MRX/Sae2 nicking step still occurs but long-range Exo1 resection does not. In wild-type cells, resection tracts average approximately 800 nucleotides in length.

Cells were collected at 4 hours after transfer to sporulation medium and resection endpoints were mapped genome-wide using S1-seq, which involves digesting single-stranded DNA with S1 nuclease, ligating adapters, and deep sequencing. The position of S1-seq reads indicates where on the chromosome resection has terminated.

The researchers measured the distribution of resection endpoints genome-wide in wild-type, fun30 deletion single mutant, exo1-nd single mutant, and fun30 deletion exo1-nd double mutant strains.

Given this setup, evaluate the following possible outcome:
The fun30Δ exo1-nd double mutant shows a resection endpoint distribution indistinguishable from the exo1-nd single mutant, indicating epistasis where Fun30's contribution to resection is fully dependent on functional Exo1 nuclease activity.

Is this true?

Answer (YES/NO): NO